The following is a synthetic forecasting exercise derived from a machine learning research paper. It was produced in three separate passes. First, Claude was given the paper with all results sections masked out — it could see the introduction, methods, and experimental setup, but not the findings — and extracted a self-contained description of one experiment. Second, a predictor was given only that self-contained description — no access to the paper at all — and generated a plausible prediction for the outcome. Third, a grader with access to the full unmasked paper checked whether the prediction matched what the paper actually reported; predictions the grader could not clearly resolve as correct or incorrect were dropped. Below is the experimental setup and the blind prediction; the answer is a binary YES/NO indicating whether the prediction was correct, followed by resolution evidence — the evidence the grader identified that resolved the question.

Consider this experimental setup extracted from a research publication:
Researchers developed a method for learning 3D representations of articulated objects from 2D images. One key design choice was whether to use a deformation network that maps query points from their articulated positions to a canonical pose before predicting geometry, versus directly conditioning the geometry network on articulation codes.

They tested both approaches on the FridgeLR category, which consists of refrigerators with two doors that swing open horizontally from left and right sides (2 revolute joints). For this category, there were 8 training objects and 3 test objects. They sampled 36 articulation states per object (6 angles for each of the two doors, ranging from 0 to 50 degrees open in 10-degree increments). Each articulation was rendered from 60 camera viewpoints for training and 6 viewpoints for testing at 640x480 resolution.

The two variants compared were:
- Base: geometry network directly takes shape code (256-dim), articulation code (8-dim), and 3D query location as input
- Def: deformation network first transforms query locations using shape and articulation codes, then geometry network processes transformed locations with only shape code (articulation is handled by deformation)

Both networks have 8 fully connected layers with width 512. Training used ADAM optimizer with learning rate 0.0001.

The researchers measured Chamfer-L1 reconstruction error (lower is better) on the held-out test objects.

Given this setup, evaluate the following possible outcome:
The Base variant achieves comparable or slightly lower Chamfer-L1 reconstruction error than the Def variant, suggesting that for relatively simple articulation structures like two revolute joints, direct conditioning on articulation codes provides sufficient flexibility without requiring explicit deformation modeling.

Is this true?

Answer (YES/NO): NO